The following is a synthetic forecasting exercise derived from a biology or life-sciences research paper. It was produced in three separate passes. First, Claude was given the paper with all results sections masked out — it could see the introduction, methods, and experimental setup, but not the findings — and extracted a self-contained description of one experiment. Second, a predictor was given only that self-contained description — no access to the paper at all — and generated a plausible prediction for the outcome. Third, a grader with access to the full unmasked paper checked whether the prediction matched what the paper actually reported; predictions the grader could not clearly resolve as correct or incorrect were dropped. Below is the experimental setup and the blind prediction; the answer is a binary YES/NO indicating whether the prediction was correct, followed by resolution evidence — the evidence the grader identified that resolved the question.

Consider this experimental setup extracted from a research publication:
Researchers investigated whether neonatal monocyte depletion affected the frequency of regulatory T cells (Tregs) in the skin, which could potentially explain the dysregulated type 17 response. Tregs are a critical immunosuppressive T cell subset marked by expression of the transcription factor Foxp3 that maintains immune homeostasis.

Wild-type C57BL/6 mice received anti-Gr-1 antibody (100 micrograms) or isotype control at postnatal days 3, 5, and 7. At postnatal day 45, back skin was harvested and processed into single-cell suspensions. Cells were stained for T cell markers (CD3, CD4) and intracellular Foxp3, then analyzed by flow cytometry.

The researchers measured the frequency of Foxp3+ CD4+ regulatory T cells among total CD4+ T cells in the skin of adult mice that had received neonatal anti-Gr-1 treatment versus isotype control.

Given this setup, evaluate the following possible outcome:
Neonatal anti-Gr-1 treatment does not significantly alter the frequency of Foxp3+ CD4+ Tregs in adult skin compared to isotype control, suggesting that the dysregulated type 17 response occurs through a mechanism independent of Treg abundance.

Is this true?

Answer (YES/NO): YES